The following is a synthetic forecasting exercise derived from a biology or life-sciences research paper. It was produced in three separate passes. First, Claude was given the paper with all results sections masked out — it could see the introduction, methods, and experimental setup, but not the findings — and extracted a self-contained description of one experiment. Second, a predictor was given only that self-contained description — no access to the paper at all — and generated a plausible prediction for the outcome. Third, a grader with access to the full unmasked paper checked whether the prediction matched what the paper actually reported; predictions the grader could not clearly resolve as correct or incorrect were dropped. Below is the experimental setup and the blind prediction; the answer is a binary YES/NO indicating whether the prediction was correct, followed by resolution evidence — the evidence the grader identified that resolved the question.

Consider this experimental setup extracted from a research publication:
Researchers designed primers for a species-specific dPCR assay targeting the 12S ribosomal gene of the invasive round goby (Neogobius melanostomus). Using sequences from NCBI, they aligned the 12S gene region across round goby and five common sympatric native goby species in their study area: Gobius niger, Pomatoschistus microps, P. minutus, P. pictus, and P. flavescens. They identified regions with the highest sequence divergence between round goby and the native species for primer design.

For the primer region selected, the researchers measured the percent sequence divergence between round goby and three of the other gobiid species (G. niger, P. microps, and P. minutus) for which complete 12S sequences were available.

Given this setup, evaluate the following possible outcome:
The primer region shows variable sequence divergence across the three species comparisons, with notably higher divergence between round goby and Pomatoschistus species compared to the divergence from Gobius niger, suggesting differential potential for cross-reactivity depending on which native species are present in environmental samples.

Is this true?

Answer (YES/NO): NO